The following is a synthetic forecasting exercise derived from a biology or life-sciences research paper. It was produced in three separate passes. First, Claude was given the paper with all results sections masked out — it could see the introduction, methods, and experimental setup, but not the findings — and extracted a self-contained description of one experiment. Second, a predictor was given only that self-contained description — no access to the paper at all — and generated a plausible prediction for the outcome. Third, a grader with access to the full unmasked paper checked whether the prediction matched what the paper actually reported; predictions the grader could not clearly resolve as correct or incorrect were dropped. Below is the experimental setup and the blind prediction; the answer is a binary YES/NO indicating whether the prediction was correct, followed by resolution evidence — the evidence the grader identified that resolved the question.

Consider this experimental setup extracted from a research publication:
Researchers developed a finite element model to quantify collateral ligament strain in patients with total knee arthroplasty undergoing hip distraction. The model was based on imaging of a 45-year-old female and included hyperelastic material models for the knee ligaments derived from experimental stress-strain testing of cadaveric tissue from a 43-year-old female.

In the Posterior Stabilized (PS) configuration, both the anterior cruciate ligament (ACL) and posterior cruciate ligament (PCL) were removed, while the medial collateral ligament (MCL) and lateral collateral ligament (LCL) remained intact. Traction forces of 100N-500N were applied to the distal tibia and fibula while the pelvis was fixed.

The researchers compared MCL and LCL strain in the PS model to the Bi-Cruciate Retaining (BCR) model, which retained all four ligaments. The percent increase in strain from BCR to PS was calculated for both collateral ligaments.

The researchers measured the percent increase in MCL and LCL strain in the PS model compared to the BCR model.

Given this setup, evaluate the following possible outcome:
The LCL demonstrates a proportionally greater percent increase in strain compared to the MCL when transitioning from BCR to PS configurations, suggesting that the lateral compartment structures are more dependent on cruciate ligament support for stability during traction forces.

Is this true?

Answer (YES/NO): YES